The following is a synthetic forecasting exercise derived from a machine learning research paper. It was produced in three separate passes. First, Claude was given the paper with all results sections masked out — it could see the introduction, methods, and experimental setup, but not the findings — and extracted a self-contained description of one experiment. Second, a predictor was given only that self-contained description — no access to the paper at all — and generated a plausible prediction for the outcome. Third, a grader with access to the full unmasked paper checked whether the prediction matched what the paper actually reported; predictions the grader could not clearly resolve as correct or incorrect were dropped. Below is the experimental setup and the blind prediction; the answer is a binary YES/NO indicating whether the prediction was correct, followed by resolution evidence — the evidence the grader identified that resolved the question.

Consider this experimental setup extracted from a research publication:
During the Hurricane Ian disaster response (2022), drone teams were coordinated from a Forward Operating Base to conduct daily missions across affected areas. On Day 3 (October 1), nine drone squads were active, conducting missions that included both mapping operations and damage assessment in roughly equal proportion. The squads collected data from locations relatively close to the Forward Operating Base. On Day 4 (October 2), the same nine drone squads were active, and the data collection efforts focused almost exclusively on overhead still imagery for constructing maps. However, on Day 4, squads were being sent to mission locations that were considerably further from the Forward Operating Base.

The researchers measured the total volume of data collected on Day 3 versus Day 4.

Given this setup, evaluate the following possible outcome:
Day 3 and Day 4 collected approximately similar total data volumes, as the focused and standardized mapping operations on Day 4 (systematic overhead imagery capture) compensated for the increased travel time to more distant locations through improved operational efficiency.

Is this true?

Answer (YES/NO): NO